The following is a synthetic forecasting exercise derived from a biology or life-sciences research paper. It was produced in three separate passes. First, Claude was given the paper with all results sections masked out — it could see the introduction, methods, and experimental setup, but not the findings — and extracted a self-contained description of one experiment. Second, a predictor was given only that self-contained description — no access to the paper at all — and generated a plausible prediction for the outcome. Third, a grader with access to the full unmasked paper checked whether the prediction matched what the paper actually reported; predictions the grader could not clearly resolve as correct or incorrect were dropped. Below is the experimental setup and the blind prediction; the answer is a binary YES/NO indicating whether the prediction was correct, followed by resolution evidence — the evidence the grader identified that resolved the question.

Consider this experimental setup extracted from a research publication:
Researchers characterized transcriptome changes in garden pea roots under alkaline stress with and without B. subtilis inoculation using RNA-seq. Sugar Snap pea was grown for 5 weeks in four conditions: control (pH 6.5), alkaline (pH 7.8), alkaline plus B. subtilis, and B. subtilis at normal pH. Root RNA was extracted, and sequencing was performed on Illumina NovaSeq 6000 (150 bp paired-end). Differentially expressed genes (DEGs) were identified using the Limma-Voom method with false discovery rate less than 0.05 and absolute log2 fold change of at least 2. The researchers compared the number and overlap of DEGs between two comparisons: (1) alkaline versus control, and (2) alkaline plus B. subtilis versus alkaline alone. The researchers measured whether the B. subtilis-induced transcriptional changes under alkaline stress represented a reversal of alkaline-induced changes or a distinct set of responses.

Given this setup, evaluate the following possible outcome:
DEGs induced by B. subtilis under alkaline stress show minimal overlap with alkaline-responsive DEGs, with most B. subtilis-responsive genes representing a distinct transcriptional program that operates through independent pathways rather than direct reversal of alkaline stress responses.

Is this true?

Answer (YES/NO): YES